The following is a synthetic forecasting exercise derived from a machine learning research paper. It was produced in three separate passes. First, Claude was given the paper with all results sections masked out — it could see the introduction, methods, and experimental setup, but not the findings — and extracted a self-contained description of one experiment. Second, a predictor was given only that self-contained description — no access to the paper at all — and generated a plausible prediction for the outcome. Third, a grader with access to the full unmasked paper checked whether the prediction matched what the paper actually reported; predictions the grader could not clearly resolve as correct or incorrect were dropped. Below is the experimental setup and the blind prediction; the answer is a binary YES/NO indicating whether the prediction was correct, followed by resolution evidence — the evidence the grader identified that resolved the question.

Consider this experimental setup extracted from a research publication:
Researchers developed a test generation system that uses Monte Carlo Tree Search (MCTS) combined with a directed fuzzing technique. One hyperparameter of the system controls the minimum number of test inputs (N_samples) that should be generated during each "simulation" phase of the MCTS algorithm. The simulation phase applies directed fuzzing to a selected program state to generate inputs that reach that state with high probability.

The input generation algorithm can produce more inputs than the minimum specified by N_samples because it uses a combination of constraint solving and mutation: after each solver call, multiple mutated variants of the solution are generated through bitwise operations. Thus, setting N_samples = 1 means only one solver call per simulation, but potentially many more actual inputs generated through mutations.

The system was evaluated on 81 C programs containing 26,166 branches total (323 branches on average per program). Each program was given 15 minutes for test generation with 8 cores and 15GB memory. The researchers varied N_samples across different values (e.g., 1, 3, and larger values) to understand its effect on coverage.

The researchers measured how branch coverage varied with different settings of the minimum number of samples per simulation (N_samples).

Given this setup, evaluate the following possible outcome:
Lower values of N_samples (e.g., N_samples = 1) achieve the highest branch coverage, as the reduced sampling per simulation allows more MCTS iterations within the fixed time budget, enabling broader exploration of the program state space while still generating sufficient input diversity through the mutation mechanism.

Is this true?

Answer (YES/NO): NO